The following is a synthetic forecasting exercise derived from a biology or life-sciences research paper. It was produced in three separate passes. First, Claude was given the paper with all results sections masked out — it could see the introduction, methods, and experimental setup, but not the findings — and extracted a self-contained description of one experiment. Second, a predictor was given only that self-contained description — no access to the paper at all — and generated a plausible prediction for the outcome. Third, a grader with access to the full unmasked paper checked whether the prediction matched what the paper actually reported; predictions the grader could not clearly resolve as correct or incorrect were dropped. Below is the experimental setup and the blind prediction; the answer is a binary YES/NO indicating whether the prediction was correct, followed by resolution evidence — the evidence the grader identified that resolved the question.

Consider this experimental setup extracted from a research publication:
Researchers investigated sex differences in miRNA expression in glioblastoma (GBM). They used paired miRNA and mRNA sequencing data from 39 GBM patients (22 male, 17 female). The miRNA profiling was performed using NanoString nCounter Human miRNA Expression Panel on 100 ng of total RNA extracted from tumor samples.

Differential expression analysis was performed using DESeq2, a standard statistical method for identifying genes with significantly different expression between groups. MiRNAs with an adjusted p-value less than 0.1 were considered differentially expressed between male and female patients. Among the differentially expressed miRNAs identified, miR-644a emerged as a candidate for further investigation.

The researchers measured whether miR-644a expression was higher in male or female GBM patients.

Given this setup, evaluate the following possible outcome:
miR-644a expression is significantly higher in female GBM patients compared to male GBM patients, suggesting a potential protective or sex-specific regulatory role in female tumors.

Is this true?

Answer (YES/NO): YES